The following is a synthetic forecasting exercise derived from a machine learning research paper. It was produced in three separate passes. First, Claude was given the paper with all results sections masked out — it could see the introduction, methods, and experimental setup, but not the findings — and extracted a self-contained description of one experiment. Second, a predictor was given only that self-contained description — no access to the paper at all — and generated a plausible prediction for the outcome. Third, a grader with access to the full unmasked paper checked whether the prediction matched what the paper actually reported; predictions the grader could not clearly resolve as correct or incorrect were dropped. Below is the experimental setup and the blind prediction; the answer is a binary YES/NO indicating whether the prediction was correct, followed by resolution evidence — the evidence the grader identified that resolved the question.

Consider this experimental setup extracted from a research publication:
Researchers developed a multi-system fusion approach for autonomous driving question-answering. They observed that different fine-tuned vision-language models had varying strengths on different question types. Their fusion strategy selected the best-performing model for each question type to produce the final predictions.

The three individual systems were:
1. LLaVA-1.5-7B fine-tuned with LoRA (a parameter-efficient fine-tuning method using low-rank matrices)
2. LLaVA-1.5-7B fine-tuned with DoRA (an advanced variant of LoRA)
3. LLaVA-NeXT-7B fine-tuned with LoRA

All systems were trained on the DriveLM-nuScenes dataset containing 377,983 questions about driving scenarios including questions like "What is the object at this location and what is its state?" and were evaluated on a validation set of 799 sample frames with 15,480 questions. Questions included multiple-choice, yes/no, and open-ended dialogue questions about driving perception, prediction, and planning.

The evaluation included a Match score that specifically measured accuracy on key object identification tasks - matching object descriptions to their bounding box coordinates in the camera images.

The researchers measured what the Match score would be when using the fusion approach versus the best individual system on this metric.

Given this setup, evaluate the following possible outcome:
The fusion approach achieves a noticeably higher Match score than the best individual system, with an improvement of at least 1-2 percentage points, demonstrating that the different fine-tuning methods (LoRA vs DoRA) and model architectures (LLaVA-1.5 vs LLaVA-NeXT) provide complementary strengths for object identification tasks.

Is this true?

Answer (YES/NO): NO